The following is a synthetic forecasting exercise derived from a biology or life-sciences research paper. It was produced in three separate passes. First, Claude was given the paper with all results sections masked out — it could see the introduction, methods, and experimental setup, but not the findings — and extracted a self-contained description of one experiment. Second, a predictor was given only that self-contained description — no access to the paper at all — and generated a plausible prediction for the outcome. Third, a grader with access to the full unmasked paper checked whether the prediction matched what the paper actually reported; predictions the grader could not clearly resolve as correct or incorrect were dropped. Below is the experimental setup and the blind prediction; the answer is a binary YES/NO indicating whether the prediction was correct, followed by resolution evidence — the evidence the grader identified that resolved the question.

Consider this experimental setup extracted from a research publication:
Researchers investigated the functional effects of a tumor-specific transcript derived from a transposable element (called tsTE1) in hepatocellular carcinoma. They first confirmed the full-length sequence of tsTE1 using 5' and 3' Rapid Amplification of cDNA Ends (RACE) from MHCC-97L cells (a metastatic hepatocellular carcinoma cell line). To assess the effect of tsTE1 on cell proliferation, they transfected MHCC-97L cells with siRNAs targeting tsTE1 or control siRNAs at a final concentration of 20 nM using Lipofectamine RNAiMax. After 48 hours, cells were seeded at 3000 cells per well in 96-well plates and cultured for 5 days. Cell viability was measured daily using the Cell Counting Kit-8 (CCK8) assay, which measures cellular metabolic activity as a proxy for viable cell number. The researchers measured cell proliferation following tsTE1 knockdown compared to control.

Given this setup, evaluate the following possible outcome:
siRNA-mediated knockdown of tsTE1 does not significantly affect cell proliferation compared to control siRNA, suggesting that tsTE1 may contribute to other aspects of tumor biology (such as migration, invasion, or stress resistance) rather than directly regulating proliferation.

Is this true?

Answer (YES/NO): NO